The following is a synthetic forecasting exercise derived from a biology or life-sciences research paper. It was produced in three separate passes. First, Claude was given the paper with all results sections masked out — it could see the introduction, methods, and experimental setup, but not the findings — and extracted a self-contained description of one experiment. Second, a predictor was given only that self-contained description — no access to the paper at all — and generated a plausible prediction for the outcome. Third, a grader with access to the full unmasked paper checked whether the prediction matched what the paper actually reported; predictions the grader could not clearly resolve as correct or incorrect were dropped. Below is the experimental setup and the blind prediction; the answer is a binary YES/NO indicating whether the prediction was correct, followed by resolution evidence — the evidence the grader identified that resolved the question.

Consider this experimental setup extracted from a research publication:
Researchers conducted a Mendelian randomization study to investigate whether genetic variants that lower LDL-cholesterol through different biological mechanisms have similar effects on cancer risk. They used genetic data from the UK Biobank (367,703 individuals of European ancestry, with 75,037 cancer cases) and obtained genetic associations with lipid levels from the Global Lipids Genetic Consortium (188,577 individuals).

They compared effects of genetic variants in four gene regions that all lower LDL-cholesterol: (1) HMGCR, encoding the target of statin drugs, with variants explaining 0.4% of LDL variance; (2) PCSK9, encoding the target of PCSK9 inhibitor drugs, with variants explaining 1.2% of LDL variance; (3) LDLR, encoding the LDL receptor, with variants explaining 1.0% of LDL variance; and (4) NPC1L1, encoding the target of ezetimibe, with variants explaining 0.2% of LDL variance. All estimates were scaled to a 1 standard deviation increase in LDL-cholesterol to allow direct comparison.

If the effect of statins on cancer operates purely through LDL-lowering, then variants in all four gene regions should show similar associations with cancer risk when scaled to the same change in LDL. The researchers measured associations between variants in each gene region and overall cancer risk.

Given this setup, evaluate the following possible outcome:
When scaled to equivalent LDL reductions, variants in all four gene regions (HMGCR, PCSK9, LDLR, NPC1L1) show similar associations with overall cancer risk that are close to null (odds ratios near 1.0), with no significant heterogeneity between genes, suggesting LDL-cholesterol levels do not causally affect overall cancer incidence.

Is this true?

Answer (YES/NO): NO